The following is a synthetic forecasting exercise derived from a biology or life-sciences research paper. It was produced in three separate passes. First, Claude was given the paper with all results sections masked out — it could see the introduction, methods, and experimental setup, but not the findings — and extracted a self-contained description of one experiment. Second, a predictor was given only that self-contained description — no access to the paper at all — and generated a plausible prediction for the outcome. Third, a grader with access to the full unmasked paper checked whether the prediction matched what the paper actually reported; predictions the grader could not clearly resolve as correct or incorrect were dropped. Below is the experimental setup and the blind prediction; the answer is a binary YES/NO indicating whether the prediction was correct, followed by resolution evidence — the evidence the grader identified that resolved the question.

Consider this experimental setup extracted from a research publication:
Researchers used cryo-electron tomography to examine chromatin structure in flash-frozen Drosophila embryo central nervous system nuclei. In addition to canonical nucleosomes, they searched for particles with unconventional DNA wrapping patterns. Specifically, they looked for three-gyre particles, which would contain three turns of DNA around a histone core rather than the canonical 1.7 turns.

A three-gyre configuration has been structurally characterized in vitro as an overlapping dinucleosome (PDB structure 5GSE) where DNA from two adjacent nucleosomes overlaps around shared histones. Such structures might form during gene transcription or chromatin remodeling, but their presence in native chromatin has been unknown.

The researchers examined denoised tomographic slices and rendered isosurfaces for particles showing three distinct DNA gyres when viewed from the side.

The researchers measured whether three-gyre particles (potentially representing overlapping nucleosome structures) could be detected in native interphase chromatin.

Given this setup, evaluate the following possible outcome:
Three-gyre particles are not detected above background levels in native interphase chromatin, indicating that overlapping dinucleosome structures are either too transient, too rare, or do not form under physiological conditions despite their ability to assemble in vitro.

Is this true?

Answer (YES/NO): NO